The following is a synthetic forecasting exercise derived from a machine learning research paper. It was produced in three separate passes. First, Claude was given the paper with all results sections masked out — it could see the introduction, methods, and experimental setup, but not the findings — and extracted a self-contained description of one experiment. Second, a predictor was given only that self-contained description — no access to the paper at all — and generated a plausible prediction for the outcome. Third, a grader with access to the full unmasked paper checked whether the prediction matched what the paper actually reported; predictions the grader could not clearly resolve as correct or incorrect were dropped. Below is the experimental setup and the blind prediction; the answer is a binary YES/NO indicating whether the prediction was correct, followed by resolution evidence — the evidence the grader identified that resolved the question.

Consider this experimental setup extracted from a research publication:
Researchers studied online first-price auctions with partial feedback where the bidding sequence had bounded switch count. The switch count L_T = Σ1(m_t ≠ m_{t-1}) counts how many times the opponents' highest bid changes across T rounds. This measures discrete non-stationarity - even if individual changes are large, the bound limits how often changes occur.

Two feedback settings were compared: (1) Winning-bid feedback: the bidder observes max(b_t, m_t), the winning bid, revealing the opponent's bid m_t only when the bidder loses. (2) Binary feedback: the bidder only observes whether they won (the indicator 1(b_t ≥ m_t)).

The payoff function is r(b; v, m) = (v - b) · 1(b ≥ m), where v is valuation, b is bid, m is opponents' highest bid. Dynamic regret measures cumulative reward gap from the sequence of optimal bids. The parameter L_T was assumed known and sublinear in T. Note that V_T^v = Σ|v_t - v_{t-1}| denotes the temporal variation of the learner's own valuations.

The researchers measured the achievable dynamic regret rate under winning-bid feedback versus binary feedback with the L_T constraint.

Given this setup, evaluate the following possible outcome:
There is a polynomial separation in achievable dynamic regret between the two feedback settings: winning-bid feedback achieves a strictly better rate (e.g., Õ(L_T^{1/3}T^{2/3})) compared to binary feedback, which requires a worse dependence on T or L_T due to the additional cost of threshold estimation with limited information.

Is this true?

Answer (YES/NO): NO